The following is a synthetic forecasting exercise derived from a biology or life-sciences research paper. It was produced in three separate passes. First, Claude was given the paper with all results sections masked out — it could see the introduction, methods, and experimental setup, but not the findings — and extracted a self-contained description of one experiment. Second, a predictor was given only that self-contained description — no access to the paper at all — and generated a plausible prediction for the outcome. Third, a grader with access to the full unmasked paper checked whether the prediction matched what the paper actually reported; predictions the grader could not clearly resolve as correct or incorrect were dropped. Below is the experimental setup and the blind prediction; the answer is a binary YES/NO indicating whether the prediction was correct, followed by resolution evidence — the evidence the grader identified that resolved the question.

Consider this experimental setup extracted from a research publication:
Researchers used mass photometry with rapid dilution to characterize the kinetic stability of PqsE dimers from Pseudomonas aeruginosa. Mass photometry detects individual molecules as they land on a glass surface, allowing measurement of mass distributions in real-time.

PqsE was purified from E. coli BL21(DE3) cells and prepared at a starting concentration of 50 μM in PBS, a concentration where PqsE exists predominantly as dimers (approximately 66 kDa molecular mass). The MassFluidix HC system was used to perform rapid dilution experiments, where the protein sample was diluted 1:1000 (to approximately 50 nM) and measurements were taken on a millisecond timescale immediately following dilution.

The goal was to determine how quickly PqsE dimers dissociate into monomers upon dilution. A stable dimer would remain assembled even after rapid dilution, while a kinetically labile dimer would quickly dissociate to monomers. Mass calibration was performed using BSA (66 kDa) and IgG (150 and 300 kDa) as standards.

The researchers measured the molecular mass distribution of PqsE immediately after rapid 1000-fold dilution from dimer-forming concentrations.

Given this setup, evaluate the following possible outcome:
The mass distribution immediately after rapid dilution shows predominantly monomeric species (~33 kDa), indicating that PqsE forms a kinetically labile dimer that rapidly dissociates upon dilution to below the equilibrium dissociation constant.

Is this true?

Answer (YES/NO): NO